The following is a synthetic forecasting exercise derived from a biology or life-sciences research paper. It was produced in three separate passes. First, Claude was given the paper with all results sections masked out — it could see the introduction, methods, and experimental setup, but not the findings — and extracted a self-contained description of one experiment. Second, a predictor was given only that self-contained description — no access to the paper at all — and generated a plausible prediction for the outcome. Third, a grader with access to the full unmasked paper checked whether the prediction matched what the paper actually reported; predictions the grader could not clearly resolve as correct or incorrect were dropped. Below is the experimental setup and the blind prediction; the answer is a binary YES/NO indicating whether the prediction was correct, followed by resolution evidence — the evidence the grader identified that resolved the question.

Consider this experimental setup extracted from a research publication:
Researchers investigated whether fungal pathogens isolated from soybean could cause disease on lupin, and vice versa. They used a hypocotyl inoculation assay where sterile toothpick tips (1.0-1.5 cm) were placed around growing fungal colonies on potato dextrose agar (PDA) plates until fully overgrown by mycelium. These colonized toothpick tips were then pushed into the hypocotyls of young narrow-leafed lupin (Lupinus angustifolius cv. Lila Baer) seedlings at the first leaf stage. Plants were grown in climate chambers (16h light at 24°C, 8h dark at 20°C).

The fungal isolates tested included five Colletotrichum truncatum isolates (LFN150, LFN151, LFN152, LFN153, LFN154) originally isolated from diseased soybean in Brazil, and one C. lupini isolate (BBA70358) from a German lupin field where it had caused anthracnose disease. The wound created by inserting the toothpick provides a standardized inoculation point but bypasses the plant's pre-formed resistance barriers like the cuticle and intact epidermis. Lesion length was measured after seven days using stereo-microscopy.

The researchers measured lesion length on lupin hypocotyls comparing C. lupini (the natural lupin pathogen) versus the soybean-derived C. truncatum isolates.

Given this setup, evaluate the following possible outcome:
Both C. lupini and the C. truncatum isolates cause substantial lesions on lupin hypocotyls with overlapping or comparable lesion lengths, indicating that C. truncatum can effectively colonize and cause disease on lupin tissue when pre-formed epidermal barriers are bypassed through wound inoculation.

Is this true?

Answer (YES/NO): NO